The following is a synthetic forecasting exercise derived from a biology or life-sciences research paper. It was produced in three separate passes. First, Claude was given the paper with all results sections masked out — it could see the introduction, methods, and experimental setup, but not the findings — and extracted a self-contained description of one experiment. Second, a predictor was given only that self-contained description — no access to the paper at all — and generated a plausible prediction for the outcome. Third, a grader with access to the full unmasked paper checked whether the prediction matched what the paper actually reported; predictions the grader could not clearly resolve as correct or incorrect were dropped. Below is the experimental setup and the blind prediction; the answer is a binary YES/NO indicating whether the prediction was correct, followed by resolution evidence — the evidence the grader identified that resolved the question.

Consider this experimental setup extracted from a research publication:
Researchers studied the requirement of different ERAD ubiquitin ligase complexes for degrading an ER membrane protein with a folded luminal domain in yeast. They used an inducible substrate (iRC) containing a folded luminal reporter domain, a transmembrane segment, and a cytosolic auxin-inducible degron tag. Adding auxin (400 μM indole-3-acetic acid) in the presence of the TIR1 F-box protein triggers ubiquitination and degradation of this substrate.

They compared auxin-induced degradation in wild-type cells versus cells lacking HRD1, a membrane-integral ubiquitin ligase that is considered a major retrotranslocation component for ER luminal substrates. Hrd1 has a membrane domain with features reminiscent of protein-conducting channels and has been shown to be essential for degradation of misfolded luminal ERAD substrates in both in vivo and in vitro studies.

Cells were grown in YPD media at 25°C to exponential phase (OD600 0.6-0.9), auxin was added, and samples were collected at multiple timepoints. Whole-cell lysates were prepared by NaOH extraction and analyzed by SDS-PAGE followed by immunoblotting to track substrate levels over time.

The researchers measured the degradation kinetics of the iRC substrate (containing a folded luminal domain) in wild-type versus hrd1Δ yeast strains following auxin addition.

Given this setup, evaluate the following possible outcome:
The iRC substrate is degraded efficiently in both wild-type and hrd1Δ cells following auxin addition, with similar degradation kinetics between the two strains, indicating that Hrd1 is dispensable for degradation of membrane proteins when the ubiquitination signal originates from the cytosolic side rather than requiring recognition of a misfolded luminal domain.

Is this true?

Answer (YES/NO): YES